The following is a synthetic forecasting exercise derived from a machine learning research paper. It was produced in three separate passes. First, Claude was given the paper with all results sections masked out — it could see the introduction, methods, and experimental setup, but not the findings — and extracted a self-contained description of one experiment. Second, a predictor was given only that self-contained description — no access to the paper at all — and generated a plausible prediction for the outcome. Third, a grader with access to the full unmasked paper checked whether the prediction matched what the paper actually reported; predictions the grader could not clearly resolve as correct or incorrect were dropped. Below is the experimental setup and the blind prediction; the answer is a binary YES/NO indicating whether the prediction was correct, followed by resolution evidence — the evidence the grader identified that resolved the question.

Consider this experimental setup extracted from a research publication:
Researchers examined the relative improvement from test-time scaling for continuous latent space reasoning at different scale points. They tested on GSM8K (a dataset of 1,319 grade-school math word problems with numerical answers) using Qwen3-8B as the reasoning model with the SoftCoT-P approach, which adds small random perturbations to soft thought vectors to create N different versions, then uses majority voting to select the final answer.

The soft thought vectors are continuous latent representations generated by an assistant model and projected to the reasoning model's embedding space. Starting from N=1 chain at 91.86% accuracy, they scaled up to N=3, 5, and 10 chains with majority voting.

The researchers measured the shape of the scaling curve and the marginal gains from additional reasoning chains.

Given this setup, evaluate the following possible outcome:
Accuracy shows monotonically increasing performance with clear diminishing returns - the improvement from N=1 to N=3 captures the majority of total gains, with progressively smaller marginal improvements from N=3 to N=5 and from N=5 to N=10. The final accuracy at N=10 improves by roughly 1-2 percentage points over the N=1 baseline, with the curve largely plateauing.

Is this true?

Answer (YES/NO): NO